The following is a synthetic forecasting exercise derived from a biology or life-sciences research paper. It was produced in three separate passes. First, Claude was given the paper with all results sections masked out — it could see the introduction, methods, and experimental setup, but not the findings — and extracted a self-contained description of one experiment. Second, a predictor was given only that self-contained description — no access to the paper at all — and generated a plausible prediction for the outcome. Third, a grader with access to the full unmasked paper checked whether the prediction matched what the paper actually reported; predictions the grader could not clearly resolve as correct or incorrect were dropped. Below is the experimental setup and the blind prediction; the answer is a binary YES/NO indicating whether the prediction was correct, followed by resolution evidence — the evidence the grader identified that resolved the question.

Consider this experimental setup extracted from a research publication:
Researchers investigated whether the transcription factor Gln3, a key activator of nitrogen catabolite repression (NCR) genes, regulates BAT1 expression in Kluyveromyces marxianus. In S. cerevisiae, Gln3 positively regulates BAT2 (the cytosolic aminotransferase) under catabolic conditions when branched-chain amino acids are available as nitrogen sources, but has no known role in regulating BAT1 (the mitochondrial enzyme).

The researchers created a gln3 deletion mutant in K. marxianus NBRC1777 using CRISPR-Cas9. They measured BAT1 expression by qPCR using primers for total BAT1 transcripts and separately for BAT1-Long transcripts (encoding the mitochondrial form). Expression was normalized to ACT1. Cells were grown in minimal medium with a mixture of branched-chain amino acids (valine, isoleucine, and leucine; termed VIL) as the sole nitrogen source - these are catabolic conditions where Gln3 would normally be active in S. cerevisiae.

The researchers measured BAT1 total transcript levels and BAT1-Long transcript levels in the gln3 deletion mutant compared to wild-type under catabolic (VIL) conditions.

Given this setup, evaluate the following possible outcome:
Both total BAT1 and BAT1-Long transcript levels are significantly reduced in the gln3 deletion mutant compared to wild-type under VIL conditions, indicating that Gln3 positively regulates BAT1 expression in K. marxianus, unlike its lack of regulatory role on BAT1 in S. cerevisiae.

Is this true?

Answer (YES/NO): NO